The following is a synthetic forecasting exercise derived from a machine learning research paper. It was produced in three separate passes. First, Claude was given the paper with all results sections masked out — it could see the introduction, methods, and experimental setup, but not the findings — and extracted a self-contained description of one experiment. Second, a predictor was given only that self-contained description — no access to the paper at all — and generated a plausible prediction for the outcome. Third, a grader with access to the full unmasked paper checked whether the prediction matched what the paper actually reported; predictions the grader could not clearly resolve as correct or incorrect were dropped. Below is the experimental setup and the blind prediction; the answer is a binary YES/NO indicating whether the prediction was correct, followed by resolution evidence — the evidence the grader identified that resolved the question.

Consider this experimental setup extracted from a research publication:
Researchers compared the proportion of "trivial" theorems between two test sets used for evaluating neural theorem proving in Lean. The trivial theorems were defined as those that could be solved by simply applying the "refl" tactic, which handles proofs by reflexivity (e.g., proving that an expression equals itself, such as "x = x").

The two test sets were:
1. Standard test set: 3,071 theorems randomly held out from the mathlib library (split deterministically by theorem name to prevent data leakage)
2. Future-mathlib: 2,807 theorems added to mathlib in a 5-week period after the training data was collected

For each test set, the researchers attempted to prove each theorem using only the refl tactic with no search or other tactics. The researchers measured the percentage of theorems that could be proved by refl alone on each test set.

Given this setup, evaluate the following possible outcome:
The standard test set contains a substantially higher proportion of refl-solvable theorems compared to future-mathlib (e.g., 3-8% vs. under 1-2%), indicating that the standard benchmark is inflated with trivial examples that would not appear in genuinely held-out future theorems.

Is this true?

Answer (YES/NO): NO